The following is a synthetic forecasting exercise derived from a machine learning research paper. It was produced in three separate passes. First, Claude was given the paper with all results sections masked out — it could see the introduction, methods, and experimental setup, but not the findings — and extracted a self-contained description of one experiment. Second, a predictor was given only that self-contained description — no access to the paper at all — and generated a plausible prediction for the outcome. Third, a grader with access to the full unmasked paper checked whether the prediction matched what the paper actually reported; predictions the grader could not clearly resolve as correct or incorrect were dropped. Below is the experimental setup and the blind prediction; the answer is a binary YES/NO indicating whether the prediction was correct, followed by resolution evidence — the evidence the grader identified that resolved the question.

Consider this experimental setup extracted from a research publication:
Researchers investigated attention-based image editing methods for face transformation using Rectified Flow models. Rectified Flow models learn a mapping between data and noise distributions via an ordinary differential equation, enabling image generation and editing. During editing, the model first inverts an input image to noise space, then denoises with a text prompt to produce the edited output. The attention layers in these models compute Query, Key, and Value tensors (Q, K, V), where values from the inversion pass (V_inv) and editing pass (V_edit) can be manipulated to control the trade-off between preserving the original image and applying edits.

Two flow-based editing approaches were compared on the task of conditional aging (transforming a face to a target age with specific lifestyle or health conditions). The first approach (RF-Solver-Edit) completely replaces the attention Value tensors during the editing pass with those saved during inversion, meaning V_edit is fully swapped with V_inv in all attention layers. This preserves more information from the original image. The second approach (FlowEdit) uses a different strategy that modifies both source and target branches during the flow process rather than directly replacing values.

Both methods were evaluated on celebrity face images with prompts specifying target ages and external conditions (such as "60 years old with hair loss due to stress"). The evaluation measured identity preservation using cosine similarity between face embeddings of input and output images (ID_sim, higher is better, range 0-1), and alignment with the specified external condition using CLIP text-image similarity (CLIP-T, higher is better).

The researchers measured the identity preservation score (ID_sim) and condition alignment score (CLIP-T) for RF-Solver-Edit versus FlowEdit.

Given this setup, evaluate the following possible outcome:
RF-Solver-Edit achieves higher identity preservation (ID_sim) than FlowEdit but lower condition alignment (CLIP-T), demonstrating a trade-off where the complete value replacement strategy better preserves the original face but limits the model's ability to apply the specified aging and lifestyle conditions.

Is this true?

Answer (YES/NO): YES